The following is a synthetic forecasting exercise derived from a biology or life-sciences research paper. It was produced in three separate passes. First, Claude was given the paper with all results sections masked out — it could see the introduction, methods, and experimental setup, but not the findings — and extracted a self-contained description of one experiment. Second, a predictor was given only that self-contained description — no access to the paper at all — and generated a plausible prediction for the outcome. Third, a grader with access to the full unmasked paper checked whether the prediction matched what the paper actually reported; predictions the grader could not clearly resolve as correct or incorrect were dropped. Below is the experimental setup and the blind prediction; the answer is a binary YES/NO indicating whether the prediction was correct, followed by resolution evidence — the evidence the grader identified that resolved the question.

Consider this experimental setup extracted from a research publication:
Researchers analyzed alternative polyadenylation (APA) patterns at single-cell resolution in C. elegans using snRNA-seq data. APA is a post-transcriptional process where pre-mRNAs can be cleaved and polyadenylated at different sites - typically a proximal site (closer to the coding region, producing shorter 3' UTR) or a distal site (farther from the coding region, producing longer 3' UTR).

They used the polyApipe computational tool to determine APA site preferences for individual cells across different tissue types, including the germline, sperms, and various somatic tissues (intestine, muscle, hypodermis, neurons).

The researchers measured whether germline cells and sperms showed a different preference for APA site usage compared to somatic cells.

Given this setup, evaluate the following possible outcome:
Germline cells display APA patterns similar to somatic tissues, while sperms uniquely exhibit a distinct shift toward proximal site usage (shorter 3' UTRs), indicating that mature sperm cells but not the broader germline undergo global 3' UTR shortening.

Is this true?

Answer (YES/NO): NO